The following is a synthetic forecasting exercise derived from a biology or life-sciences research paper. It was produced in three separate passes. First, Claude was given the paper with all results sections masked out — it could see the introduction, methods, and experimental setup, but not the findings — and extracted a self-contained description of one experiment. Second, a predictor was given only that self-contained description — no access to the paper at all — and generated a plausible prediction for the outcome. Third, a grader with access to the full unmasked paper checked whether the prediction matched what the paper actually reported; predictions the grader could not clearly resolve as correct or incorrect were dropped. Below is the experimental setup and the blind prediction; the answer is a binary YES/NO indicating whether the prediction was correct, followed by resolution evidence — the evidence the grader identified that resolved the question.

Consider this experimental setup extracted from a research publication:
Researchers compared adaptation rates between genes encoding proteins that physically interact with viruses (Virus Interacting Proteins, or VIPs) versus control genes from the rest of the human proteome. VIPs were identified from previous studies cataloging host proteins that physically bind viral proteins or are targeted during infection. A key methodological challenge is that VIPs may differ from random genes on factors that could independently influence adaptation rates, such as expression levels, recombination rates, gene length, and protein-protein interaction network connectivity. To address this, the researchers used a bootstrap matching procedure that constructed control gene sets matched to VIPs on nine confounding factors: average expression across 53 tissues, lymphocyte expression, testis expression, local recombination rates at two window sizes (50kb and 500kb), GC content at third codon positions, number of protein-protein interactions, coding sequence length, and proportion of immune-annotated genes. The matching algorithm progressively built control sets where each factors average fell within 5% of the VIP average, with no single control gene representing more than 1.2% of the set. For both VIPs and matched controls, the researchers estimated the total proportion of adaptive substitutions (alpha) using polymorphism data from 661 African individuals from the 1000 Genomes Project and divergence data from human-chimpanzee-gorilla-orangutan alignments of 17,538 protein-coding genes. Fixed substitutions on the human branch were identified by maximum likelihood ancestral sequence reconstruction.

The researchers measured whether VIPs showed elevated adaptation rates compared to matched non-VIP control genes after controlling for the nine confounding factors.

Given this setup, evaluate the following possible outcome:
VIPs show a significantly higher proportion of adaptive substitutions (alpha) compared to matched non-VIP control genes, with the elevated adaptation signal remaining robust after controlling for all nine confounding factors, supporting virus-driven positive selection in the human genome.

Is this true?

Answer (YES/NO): YES